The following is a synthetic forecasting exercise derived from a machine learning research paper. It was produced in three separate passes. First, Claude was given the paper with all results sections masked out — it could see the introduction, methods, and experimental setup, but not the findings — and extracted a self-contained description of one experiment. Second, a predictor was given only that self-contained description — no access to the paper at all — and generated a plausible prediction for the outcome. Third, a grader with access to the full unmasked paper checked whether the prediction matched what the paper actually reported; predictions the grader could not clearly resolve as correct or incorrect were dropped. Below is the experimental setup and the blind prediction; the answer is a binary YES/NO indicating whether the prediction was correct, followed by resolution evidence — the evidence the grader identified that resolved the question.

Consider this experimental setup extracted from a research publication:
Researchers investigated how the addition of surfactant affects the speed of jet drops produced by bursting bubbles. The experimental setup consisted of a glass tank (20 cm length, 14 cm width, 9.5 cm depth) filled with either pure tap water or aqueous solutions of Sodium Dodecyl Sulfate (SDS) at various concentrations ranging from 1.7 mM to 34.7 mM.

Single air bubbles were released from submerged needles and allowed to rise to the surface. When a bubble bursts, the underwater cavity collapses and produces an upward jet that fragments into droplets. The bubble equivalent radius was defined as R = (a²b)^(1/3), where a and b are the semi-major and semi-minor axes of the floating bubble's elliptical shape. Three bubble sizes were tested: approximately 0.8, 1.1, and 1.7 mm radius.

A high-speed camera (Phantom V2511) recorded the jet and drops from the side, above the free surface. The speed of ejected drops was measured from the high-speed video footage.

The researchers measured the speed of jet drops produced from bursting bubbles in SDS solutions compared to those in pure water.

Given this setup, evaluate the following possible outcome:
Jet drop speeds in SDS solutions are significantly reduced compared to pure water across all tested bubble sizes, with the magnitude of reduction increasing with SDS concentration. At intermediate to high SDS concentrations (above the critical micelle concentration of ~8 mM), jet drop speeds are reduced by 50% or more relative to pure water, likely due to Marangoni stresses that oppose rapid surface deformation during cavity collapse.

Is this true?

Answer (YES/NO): NO